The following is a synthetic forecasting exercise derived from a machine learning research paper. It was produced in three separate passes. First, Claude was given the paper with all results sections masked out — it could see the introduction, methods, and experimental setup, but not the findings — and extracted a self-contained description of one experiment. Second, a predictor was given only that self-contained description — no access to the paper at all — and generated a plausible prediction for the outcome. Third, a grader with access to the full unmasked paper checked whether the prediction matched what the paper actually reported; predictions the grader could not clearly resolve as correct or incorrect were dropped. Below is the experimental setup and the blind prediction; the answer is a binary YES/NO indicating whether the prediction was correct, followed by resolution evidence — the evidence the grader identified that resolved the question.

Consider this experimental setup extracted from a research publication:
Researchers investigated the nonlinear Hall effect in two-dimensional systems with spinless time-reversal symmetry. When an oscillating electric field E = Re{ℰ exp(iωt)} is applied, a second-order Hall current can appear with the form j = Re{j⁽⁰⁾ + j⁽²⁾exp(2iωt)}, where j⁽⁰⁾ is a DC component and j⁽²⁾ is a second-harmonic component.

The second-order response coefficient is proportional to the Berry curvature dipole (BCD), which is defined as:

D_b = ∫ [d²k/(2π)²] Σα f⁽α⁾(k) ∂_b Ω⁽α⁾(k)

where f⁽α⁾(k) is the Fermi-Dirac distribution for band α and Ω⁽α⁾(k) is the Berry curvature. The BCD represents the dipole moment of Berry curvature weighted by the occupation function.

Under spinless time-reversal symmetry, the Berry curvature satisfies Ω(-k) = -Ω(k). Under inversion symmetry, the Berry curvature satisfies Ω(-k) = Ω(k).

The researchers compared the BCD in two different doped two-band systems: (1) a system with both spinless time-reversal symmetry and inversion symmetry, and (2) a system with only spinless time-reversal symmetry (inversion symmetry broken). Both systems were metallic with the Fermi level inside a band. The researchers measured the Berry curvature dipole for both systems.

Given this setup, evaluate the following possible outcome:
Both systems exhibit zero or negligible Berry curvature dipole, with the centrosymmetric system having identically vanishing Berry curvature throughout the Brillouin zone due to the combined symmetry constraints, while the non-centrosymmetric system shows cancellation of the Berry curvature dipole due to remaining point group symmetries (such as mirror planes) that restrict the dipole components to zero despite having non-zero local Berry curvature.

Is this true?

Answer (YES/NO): NO